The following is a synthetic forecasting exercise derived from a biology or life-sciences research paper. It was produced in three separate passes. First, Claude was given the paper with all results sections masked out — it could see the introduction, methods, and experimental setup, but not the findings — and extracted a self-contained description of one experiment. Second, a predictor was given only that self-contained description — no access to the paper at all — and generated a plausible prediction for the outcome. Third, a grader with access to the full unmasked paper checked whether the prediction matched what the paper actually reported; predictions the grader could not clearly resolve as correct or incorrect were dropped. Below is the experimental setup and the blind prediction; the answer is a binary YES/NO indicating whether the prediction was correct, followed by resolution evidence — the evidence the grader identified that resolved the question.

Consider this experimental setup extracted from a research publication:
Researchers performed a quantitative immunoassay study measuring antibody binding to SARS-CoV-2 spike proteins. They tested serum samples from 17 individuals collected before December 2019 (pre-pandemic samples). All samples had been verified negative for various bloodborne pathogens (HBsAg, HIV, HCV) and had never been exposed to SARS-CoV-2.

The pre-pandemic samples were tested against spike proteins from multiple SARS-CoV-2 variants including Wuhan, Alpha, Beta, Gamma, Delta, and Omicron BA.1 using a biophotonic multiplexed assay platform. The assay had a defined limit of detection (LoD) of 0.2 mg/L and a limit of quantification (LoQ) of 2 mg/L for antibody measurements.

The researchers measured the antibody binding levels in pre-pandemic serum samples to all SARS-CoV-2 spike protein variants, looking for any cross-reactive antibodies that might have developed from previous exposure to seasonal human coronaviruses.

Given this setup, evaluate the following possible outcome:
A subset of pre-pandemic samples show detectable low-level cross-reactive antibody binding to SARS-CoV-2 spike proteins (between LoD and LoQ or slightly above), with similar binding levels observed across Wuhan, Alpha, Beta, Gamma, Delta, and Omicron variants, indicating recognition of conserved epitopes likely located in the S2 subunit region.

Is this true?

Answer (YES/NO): NO